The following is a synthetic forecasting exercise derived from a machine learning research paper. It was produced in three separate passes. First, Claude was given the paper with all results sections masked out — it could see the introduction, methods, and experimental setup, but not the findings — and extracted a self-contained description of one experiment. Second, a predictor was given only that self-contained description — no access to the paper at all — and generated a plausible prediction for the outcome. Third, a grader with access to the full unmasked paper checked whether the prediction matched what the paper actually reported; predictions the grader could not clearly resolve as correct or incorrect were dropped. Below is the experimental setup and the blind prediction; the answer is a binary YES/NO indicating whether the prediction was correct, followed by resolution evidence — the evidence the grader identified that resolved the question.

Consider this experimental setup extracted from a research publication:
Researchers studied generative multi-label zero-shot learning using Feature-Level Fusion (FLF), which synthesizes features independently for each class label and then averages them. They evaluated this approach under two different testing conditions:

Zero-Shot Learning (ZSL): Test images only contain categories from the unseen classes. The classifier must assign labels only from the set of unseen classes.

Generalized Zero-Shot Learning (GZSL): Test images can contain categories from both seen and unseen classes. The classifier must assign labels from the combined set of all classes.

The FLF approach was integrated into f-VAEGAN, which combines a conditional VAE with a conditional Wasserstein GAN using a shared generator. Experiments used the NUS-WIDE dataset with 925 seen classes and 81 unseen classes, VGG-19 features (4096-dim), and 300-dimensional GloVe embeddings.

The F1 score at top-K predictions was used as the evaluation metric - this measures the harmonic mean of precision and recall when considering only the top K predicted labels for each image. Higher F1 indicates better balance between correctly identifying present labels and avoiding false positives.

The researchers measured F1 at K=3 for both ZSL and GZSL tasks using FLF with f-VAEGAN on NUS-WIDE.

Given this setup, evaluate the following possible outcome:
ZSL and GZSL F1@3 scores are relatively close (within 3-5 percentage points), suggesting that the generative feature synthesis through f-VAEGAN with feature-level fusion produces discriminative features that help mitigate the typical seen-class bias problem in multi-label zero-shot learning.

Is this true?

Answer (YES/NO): NO